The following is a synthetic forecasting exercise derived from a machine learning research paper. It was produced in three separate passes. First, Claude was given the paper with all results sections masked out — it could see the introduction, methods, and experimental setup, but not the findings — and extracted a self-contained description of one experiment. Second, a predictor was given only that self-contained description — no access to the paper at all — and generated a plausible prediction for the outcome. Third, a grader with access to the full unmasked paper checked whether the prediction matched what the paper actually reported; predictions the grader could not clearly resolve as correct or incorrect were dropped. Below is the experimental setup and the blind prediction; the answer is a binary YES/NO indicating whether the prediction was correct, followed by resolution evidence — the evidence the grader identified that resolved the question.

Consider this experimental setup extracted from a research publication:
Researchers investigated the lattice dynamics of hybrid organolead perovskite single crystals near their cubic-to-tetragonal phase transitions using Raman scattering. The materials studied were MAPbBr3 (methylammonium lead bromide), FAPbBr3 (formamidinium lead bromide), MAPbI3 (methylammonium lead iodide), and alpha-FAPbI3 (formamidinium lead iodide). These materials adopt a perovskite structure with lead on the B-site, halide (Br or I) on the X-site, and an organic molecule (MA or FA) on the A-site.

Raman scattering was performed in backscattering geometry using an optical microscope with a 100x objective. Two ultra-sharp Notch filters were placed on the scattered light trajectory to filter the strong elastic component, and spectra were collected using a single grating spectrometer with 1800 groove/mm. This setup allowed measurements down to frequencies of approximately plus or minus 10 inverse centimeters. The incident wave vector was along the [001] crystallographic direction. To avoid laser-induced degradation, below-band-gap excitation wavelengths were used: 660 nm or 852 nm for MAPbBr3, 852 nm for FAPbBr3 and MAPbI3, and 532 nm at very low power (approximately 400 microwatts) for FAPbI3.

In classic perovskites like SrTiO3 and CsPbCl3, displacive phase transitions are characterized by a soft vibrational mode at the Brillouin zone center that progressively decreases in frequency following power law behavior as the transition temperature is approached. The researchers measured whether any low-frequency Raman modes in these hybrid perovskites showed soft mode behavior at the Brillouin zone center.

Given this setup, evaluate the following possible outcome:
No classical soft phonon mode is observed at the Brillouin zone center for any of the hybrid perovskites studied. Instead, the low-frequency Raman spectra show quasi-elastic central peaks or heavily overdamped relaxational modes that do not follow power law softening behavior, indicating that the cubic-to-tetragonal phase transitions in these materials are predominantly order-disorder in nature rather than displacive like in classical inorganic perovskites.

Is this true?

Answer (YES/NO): NO